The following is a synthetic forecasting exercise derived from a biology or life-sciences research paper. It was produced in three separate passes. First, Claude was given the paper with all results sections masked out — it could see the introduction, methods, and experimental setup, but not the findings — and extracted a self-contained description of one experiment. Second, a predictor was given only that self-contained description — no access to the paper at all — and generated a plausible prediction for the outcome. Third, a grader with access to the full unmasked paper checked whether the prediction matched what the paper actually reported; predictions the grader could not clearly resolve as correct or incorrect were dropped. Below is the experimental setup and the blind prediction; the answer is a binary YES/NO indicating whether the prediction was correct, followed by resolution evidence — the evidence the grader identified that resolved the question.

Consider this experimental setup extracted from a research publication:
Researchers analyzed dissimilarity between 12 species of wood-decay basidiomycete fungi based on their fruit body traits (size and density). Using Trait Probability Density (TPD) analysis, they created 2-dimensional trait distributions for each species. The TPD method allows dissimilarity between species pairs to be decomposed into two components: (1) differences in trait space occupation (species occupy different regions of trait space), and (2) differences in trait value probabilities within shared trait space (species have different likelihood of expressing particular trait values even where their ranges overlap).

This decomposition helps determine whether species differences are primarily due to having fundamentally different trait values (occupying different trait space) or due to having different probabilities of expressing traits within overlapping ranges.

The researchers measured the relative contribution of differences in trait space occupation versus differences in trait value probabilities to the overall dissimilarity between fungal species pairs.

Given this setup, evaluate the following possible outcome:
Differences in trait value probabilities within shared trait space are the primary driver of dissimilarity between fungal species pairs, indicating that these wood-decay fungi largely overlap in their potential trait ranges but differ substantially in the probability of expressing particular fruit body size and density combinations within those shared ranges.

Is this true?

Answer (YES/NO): YES